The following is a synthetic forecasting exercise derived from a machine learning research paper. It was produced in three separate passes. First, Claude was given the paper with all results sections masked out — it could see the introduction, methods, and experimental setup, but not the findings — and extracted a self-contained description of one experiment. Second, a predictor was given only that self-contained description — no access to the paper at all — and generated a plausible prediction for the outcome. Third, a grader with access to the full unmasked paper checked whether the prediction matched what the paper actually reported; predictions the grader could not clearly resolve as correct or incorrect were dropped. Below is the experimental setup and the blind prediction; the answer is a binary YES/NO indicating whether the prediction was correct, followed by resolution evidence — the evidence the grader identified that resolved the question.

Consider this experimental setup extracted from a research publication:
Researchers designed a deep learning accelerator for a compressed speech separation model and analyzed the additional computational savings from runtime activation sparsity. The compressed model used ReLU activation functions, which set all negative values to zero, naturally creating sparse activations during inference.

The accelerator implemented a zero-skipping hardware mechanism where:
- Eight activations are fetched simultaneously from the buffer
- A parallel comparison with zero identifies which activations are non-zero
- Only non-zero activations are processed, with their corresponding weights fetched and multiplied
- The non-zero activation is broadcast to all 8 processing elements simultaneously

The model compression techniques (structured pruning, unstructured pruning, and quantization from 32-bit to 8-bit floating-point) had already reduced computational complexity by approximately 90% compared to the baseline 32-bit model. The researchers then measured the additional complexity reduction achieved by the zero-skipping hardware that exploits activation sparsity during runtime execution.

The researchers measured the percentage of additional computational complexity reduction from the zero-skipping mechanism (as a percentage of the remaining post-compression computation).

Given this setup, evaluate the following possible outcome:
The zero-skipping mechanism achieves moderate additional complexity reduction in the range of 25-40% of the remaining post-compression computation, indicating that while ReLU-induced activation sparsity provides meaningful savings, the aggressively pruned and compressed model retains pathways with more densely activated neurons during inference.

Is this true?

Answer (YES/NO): YES